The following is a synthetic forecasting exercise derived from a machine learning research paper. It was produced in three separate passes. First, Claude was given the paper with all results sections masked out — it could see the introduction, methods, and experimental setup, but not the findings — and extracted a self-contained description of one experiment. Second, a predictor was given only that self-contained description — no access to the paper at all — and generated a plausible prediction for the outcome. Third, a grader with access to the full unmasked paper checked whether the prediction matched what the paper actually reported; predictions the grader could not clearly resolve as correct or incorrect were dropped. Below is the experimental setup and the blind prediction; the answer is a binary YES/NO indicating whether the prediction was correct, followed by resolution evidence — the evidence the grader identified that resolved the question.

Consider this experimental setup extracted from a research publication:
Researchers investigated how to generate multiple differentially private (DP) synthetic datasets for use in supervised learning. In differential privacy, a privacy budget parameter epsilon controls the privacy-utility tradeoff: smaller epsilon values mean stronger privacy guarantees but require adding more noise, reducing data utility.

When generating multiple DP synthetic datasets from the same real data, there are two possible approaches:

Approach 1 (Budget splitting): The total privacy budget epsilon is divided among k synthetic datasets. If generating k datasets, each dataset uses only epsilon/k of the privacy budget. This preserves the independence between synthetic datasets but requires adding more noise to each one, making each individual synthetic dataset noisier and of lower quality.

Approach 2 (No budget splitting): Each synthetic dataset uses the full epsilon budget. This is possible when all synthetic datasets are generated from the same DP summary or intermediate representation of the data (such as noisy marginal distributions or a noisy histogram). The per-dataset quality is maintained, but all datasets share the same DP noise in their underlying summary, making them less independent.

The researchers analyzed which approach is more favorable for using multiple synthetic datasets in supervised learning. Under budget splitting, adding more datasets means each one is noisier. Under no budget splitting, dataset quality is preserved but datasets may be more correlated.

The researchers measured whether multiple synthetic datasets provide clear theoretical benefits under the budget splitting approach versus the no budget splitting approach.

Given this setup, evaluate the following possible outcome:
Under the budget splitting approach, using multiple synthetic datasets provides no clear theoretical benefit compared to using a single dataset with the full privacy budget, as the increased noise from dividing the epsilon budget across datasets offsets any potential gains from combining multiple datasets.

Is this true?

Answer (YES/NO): YES